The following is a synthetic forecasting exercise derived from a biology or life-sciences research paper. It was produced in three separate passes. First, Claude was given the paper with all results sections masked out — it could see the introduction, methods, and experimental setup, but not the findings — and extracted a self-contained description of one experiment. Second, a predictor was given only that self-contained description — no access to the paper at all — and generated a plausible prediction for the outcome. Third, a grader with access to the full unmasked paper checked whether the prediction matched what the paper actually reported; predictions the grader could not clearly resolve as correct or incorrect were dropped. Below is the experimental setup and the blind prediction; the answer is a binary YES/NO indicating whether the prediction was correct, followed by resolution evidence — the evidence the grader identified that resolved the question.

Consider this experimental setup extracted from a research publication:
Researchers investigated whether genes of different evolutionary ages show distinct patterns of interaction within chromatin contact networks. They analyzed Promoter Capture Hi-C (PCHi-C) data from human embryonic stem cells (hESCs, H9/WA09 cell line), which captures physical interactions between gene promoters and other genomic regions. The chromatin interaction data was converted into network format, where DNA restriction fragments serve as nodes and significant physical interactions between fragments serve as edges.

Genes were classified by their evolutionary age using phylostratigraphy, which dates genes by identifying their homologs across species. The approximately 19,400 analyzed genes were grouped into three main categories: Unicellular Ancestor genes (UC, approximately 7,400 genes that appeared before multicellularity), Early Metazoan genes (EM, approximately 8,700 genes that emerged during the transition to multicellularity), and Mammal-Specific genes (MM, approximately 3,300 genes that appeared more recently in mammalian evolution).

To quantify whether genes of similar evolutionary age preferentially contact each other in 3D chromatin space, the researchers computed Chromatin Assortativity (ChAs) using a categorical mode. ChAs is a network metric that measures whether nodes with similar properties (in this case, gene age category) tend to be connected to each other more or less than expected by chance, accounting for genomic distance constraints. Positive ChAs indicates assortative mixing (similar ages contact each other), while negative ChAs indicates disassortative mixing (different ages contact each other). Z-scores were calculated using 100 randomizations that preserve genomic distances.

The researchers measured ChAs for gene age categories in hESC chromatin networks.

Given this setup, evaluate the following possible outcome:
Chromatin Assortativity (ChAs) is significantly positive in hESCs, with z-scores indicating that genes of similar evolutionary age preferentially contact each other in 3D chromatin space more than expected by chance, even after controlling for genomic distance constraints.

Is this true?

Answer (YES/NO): YES